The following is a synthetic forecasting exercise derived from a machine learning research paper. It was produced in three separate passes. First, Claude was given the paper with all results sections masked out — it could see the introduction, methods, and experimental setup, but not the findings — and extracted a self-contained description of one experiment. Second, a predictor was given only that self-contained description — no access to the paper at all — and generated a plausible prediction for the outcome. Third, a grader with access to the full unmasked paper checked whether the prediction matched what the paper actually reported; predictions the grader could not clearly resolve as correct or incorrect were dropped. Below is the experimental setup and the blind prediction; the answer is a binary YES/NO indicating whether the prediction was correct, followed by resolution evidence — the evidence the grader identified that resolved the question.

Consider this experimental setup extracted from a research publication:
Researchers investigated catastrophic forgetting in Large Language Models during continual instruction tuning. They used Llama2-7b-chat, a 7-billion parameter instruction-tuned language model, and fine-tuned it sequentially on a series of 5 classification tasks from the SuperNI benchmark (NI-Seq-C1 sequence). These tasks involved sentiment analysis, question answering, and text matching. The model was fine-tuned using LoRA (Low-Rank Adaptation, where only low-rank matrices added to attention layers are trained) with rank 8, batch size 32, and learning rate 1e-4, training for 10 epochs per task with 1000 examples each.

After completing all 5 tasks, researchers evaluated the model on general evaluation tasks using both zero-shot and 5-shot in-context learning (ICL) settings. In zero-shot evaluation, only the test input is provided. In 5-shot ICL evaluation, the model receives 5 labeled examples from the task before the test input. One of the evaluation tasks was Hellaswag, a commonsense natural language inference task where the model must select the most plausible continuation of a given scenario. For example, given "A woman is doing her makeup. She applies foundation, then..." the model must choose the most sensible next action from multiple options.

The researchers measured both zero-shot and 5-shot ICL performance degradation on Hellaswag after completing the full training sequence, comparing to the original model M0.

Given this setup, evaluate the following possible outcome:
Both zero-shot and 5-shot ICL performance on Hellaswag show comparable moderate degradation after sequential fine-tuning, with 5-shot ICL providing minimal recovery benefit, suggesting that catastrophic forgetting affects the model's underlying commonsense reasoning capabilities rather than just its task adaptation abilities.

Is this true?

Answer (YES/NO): NO